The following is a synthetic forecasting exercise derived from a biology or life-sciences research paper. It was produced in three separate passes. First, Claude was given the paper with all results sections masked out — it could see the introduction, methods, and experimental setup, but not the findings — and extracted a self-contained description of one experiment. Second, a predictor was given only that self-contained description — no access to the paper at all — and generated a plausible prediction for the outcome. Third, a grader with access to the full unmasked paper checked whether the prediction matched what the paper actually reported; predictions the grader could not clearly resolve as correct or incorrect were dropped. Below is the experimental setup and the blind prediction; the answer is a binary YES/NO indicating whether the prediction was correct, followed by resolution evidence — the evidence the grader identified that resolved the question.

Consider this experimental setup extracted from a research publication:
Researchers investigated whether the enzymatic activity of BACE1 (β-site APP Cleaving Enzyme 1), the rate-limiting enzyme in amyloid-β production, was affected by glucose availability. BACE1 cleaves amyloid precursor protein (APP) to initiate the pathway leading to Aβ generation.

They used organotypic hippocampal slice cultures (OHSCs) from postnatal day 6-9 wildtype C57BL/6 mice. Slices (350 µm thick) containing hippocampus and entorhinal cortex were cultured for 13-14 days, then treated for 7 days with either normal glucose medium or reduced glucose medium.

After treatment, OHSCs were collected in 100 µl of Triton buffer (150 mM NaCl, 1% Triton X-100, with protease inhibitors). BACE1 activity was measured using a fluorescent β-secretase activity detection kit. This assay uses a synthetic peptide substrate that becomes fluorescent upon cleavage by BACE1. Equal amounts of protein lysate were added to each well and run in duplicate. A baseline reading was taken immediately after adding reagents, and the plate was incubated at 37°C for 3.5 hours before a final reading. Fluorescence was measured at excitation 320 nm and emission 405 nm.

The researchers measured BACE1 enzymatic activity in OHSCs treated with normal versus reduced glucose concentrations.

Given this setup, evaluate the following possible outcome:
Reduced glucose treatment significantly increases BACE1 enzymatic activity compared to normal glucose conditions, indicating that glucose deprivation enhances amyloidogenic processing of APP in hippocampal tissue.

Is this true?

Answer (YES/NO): YES